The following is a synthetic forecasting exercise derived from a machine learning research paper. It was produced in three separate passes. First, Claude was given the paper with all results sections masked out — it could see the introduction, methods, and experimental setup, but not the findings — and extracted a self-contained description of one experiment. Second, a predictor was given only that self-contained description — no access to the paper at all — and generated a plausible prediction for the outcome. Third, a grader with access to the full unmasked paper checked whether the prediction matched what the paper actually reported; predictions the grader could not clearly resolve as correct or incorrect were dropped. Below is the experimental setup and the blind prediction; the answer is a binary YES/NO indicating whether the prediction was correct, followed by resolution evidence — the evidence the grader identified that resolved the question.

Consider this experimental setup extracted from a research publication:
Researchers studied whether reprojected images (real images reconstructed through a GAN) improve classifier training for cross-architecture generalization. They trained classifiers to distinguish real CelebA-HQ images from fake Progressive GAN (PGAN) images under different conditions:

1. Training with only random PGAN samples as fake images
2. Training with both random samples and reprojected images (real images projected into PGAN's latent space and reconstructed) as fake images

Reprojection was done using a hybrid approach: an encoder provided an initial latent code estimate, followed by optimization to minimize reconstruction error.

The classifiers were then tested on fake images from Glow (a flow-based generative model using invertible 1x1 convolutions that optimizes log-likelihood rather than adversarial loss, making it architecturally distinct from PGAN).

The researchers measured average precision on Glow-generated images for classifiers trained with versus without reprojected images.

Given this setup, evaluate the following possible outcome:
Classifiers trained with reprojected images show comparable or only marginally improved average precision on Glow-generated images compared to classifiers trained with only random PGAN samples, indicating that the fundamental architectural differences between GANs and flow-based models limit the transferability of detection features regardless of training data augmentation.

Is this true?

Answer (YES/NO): NO